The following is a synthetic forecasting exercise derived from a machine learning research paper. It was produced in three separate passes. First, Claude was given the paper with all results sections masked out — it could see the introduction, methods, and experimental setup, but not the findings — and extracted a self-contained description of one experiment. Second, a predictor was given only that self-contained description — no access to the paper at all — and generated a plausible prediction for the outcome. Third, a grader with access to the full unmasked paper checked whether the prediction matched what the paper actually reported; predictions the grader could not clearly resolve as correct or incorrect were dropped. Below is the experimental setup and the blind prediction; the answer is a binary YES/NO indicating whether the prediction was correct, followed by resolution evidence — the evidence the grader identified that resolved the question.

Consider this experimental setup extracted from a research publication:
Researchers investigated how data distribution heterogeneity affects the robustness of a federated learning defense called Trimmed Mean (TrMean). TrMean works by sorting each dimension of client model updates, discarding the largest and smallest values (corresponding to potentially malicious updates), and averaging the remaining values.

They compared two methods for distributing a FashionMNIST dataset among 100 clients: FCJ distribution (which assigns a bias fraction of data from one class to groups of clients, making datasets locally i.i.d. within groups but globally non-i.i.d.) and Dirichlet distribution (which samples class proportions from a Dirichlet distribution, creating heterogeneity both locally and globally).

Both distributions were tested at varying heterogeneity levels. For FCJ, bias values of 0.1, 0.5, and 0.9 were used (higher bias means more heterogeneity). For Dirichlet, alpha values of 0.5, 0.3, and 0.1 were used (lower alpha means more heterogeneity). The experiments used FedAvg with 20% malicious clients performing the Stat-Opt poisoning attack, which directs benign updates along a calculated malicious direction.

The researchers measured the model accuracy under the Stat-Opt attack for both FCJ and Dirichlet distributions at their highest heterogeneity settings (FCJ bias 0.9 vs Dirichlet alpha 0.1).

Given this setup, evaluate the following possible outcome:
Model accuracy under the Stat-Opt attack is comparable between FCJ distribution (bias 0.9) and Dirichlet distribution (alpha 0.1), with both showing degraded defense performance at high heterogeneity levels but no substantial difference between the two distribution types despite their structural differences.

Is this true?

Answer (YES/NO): NO